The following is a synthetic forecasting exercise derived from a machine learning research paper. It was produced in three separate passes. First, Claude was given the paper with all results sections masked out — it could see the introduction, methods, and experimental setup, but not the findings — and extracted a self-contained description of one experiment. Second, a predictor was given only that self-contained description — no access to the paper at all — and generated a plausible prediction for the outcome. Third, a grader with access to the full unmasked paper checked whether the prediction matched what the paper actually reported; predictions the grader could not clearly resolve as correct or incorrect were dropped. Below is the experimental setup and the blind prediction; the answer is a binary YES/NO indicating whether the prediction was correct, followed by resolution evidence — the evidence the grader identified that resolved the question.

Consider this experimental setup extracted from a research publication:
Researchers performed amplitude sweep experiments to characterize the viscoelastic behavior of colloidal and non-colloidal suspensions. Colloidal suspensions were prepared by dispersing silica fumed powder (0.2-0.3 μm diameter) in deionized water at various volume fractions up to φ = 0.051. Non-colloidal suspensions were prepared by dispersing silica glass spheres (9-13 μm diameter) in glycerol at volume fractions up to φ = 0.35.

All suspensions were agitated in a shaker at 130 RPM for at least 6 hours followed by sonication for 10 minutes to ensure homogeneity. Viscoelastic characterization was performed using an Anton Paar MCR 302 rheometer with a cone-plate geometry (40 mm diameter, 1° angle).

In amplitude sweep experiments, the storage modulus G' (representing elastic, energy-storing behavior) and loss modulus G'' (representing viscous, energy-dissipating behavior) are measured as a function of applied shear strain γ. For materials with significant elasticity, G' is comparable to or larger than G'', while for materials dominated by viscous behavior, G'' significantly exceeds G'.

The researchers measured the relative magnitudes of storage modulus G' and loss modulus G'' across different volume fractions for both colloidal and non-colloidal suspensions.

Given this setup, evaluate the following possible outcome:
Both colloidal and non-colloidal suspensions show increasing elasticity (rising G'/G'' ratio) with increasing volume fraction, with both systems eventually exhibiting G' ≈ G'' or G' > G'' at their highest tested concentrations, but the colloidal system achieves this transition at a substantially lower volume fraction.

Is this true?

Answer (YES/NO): NO